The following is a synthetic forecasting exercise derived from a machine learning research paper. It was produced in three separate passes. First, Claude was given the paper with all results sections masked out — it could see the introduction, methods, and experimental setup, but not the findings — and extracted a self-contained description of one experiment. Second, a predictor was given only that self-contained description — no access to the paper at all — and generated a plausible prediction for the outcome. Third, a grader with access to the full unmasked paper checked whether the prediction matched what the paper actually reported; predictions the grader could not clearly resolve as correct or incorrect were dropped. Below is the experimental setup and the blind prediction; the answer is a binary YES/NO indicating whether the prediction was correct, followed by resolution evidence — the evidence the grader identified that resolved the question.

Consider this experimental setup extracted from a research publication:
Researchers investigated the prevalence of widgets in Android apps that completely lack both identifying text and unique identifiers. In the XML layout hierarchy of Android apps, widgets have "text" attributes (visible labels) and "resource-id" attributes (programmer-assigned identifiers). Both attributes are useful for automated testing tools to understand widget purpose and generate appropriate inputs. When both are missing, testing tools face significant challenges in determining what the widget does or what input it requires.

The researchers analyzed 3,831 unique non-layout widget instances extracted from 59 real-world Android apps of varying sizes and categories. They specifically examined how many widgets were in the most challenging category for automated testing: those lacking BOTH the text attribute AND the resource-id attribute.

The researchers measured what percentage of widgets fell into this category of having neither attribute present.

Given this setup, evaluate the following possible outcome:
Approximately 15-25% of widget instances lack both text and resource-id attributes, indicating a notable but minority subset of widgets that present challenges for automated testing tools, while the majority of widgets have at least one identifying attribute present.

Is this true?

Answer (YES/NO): YES